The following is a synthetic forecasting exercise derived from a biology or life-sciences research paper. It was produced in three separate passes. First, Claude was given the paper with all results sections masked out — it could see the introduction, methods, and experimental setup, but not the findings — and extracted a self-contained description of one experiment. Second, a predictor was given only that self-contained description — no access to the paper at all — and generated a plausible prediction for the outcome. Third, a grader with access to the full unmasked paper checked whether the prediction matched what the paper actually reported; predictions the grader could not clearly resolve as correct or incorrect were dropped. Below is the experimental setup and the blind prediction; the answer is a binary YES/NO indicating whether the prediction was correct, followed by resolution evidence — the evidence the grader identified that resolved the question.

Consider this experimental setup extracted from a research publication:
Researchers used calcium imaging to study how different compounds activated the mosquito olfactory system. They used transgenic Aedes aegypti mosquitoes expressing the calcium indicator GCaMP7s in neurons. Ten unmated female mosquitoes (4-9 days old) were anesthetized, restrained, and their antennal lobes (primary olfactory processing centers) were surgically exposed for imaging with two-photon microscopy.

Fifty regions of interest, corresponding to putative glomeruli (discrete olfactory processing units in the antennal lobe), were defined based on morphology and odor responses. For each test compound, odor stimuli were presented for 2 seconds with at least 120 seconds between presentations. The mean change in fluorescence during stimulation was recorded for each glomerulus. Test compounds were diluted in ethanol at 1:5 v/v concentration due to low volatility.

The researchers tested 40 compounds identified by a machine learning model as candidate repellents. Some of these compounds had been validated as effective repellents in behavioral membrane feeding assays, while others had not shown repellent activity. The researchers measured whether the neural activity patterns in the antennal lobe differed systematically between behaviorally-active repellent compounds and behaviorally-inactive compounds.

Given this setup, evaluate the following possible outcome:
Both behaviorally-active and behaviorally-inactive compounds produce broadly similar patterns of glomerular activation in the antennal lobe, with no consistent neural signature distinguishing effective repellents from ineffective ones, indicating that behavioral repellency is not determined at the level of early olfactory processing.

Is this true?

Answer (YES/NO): NO